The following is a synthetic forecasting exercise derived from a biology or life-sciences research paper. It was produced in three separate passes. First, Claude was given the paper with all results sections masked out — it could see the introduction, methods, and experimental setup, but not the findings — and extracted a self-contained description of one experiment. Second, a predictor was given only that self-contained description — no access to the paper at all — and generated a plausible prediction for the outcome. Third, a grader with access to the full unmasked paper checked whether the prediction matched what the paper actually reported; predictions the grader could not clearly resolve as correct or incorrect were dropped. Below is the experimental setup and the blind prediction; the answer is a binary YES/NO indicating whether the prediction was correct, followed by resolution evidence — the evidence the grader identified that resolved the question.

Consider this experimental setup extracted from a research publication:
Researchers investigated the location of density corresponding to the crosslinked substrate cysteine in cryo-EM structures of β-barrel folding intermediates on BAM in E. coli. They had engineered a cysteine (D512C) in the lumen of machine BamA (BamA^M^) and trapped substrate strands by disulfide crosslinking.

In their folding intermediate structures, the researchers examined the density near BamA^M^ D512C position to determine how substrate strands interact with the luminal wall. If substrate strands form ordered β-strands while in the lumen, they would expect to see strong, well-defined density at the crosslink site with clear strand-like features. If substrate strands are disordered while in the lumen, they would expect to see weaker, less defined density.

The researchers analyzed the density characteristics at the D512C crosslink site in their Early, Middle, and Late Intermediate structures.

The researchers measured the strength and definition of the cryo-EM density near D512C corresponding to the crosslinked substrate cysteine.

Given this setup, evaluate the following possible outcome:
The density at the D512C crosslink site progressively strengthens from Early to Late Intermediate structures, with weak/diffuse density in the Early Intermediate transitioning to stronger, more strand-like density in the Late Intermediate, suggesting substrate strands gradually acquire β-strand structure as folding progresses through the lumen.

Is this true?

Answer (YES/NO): NO